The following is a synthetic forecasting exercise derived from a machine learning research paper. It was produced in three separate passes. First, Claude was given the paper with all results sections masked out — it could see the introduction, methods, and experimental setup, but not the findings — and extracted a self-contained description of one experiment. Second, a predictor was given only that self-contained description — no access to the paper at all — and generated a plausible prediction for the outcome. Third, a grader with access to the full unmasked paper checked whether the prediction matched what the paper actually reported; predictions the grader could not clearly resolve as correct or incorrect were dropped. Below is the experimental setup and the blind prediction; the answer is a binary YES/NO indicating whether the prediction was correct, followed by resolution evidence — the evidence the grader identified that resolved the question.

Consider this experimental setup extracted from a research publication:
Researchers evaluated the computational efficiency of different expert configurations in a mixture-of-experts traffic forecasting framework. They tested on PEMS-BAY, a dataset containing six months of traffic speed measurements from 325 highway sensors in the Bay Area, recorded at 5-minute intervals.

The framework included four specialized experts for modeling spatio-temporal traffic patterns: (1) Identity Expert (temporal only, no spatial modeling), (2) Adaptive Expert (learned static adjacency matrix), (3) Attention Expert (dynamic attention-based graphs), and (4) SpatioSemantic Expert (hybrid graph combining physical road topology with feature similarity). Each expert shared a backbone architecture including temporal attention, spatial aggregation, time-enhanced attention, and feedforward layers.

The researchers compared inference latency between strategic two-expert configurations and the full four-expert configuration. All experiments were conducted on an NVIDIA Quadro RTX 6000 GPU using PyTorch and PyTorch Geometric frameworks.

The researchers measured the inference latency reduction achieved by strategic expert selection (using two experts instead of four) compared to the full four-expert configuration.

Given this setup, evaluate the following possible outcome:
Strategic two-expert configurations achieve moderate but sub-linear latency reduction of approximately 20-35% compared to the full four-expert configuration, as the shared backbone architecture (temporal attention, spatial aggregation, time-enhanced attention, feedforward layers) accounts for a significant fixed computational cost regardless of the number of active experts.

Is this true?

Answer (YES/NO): NO